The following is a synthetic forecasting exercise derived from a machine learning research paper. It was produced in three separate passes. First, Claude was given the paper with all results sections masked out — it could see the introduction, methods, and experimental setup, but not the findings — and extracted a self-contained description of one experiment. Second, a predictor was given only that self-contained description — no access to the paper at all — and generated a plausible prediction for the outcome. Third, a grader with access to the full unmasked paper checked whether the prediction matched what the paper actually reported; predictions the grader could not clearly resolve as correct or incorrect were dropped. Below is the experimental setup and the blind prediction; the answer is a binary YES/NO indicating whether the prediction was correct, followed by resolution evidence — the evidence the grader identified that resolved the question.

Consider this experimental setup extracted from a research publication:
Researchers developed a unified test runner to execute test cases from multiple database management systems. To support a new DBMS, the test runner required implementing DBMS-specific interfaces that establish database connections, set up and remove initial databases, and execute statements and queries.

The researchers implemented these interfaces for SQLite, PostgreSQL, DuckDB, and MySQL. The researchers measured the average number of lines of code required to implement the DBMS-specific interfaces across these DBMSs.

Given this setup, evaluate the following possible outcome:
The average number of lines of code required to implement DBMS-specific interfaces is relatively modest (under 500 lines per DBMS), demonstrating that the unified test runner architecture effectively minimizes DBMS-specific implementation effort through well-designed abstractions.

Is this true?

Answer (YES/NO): YES